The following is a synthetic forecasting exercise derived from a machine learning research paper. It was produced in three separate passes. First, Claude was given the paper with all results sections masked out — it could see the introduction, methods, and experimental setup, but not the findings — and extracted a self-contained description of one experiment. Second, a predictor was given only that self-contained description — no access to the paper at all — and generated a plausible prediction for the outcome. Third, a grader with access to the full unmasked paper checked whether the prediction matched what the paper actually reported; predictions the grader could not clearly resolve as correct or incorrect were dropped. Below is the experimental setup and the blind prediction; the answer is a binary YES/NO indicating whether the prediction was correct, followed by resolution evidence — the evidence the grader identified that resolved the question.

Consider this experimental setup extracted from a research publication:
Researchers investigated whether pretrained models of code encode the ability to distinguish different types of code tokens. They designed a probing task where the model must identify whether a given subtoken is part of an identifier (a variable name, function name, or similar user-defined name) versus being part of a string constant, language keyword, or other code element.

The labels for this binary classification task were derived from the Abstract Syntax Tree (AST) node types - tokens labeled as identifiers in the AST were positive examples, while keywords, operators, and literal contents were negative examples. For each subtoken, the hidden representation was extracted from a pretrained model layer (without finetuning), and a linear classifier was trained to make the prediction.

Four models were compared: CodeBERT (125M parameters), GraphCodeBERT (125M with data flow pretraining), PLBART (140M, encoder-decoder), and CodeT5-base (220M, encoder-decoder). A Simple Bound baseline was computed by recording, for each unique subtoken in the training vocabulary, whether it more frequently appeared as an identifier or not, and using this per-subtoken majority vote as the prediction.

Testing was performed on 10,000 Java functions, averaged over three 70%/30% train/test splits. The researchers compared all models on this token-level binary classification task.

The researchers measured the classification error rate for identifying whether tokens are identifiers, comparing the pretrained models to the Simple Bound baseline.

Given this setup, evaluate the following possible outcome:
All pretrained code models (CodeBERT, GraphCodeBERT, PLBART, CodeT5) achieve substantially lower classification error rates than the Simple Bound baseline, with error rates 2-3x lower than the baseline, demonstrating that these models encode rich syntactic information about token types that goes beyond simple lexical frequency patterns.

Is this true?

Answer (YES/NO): NO